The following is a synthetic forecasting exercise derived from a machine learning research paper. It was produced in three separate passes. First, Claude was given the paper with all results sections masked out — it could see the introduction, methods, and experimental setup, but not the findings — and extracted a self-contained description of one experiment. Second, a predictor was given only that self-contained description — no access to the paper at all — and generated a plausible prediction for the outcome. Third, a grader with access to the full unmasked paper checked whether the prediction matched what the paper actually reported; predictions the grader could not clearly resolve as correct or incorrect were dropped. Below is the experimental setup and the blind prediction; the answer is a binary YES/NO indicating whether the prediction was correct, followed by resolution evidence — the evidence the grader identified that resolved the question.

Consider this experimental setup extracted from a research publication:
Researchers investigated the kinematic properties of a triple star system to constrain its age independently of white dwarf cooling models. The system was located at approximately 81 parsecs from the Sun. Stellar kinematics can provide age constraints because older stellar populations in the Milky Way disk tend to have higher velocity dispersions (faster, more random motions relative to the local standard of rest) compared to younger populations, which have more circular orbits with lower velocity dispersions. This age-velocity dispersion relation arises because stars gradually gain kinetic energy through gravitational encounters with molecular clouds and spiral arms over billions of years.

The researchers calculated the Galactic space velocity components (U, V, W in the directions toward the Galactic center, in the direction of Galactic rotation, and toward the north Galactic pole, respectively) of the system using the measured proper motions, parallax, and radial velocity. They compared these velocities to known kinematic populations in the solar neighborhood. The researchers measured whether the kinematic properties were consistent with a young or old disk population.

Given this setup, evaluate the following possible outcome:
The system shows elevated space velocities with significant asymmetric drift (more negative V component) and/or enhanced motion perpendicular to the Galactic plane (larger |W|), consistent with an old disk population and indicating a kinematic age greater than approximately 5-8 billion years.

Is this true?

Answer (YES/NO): YES